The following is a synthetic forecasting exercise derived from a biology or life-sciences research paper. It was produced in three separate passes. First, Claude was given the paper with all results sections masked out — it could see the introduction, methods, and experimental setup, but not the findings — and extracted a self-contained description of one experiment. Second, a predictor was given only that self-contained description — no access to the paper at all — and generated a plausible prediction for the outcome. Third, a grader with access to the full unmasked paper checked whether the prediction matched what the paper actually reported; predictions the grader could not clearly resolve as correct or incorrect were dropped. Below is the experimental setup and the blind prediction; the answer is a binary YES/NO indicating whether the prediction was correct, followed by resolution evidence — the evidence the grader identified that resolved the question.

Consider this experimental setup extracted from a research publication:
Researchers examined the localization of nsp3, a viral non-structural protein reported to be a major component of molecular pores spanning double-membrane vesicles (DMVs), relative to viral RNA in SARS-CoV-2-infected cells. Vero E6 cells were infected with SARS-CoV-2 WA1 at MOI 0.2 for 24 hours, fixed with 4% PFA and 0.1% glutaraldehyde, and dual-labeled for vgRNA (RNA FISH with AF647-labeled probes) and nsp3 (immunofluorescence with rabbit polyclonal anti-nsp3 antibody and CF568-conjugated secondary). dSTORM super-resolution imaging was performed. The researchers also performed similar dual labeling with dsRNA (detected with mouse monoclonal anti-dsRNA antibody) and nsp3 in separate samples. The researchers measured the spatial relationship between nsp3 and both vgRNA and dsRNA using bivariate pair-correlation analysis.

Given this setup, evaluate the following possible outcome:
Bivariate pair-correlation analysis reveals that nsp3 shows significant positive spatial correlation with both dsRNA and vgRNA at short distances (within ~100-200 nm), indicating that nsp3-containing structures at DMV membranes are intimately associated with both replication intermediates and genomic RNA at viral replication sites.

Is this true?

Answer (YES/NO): NO